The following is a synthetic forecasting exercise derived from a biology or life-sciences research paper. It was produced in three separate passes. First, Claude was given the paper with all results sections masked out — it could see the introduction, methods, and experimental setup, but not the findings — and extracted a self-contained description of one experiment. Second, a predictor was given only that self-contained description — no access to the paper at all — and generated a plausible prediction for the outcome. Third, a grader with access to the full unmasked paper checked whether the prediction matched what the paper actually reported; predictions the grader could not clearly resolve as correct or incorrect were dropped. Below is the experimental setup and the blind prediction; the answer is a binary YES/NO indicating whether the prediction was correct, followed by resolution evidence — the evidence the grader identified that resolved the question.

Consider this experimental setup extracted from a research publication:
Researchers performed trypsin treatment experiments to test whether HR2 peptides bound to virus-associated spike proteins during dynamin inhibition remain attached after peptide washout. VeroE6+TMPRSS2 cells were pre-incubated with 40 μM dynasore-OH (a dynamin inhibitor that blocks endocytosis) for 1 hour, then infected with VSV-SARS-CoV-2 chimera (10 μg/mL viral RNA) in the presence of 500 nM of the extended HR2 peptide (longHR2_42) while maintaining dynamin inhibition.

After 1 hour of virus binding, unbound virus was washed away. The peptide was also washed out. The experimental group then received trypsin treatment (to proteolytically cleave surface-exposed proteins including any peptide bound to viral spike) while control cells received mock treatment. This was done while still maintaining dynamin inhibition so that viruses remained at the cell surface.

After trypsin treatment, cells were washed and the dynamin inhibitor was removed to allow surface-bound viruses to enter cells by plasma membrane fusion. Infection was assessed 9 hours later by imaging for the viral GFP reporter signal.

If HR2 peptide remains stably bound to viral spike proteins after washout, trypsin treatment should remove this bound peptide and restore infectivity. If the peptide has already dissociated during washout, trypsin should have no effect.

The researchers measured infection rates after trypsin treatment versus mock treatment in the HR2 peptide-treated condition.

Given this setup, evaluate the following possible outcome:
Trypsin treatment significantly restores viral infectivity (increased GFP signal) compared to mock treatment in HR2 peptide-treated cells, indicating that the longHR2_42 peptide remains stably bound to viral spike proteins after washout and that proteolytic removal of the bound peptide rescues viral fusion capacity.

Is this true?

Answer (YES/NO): NO